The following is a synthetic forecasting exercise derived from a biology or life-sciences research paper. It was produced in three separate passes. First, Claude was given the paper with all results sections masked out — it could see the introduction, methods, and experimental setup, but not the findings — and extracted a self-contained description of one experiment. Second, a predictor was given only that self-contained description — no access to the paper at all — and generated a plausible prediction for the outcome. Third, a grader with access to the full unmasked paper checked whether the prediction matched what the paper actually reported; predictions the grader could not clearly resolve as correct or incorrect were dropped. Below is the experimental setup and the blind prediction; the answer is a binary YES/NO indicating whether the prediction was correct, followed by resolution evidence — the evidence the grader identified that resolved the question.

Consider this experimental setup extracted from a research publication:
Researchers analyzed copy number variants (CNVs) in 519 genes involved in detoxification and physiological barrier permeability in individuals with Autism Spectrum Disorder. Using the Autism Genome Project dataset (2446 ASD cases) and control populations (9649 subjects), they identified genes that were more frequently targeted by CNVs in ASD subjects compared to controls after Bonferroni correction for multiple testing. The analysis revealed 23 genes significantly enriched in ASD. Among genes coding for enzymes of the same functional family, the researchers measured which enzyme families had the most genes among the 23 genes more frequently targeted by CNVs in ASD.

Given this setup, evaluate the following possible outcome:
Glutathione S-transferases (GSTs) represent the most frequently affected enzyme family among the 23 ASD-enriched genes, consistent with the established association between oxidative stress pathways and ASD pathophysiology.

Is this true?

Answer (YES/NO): NO